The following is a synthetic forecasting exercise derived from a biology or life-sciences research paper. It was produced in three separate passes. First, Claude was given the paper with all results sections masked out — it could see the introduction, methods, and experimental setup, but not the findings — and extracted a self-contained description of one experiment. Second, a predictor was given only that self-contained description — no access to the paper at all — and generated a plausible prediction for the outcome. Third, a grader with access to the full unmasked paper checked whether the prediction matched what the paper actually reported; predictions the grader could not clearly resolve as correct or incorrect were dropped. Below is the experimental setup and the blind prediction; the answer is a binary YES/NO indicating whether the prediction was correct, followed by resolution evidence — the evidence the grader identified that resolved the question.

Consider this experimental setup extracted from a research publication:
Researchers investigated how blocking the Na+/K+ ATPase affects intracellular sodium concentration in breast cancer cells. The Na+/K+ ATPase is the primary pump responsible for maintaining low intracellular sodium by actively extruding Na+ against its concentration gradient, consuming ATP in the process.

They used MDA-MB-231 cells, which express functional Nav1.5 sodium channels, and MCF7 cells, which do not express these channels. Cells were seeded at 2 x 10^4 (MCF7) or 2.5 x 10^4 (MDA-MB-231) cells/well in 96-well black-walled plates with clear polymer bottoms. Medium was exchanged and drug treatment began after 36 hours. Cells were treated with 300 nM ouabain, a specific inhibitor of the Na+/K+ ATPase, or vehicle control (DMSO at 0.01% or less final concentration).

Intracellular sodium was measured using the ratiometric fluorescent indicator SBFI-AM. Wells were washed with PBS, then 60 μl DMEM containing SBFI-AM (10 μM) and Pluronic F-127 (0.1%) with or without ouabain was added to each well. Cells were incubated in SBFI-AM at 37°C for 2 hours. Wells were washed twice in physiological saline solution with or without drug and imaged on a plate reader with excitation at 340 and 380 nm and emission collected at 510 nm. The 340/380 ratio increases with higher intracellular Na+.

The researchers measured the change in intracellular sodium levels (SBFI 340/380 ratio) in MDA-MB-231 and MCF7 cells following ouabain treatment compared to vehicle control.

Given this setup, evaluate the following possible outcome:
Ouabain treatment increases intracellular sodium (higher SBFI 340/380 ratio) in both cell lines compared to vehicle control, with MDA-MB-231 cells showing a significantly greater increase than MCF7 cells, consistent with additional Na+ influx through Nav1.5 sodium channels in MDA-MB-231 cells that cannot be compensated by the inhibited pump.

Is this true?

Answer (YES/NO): NO